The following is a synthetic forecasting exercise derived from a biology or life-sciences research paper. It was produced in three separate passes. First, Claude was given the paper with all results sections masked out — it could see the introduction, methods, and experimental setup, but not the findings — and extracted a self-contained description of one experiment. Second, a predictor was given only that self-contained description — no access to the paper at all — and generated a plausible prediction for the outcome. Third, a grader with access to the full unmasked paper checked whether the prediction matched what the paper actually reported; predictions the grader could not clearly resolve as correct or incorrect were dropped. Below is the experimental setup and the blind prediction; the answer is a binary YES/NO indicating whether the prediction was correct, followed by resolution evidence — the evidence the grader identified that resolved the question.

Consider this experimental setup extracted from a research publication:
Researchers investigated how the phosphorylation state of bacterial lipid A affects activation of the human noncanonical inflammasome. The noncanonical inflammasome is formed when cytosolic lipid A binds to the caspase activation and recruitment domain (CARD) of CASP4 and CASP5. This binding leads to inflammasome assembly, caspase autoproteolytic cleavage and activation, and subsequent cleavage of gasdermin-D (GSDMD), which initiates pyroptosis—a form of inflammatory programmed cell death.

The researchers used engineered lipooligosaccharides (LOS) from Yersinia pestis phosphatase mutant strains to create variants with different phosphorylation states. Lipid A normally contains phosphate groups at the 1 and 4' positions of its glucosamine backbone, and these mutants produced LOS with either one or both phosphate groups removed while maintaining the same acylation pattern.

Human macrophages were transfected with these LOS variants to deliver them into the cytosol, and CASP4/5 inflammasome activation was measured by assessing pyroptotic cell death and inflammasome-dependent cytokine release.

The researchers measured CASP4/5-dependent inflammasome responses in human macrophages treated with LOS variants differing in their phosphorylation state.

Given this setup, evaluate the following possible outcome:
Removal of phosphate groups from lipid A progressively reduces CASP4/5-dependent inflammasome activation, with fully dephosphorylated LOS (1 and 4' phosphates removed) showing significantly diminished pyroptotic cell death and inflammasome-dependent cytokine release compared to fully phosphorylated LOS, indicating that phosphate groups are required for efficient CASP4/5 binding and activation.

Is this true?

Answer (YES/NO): NO